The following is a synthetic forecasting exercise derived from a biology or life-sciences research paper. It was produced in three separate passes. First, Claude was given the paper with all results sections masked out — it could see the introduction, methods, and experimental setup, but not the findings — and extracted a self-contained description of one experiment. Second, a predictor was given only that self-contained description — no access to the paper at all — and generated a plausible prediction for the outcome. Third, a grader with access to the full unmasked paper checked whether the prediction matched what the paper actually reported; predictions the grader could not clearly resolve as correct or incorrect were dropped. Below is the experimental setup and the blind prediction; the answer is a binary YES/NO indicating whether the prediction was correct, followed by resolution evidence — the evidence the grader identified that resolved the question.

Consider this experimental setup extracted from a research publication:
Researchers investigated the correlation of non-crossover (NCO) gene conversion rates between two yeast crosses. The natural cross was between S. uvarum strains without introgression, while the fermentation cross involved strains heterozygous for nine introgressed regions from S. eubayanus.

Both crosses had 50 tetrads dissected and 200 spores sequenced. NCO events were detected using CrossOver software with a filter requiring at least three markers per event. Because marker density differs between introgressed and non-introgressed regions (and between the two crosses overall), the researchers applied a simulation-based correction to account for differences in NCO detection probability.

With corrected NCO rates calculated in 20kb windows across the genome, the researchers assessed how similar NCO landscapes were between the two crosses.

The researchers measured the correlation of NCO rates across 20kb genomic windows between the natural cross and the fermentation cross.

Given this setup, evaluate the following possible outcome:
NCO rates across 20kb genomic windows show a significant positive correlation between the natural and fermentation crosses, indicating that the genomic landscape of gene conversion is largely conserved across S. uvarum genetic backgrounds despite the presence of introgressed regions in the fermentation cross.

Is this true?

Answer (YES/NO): NO